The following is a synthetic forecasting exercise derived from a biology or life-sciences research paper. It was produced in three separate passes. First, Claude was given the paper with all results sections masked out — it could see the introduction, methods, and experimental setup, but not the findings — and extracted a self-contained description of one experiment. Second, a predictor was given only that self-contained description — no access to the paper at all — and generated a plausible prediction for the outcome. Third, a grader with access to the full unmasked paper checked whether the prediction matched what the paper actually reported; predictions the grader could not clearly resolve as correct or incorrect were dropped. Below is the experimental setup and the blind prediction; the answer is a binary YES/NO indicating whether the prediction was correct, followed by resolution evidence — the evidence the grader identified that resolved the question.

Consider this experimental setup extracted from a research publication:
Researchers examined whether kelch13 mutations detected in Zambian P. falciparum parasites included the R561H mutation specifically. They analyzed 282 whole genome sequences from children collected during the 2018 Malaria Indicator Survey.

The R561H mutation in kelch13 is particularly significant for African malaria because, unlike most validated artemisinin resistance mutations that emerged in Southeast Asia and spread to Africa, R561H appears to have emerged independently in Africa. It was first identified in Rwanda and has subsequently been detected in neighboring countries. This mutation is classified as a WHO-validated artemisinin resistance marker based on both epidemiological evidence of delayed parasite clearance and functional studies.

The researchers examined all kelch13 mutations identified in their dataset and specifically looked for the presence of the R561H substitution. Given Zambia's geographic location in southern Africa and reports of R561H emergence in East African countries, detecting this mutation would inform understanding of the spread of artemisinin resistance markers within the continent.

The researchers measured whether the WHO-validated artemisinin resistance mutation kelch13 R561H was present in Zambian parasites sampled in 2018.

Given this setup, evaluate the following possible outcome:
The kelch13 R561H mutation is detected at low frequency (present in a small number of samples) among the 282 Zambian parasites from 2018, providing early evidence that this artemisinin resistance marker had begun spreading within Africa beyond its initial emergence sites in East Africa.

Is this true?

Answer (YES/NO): NO